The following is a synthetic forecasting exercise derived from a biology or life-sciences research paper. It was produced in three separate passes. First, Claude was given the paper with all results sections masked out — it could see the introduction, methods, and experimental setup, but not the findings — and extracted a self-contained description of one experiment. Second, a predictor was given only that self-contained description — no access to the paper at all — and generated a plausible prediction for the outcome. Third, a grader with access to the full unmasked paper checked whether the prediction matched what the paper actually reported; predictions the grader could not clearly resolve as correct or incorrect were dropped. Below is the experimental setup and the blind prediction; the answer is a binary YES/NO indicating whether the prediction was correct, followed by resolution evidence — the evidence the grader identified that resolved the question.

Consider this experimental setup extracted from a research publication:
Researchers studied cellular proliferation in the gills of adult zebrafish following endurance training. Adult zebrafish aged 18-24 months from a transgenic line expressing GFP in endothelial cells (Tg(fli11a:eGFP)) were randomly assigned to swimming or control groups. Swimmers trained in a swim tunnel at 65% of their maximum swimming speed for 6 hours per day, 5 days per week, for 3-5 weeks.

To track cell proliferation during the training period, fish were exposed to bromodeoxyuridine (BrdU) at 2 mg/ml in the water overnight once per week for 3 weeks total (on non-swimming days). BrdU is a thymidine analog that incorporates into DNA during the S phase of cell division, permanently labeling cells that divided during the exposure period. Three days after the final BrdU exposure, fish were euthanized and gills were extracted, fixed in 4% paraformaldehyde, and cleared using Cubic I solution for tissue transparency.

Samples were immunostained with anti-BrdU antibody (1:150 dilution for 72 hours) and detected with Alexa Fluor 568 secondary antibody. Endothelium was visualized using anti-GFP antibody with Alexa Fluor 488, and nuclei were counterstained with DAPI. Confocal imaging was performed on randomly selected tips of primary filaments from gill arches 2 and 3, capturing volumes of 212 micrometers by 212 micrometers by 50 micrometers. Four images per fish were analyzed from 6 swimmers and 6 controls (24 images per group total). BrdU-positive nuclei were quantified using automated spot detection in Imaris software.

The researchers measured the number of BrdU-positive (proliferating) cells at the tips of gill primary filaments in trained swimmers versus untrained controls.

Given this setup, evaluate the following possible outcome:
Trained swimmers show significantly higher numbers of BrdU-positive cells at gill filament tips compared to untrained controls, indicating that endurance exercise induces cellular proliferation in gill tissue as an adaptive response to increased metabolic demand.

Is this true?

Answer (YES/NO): YES